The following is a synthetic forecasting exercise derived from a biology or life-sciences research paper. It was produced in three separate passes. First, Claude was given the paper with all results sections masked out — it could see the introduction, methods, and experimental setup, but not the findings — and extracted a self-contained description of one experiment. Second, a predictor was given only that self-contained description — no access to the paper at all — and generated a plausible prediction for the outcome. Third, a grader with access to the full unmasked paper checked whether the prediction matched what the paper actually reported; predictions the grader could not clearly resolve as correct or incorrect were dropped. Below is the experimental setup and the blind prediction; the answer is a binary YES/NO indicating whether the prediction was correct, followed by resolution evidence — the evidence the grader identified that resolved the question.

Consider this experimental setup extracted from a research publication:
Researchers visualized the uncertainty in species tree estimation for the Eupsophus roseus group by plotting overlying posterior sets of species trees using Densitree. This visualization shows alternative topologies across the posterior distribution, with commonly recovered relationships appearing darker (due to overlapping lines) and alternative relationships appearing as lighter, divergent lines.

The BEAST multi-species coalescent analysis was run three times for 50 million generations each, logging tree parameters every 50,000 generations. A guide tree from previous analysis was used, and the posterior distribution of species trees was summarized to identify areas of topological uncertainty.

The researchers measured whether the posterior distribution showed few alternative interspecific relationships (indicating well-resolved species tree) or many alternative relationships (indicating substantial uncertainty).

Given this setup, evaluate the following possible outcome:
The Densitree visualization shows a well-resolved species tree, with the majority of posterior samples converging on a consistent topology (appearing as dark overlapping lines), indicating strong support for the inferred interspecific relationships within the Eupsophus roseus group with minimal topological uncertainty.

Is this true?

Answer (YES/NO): YES